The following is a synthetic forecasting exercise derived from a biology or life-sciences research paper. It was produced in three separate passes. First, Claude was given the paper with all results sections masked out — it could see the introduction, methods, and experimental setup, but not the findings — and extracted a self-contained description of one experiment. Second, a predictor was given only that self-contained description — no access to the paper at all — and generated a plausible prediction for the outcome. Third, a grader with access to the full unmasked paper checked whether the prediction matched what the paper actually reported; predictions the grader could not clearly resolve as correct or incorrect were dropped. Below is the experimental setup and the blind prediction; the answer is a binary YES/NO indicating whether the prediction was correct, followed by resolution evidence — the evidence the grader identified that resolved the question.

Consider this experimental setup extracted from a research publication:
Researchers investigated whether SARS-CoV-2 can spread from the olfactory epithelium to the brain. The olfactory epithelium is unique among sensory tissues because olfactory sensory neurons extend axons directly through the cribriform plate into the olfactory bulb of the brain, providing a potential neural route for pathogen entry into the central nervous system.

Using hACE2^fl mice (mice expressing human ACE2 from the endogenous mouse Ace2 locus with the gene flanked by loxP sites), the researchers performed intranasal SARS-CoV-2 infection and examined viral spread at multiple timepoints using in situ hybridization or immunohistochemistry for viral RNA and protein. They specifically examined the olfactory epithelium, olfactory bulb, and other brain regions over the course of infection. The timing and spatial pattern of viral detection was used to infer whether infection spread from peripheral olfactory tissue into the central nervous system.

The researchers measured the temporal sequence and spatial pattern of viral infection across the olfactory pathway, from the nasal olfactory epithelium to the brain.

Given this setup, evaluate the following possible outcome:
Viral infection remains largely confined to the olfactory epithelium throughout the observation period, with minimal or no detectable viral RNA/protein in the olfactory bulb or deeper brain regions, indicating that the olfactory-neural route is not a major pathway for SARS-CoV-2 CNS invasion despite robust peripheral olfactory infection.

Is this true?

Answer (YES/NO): NO